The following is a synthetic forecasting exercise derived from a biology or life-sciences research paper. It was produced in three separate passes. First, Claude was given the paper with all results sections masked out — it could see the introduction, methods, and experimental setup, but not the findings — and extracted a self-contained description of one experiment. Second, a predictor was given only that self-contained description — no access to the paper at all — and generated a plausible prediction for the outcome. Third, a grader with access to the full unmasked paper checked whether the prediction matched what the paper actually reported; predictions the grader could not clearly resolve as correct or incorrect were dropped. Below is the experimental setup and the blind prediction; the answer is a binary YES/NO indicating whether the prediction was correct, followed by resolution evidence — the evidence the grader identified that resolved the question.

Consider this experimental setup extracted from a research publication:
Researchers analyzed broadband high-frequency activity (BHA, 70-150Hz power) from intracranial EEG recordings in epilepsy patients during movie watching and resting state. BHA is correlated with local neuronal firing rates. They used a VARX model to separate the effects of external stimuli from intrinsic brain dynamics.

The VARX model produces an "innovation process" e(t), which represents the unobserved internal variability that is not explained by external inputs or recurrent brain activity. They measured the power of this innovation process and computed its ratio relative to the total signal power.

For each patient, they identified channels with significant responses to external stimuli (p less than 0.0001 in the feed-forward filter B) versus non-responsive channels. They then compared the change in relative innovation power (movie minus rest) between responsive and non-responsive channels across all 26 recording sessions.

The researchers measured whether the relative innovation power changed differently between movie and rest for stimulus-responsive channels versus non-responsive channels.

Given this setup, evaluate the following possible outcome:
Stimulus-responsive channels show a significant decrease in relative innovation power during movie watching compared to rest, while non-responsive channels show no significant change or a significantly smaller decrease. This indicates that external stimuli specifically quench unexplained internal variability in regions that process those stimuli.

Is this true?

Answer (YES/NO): YES